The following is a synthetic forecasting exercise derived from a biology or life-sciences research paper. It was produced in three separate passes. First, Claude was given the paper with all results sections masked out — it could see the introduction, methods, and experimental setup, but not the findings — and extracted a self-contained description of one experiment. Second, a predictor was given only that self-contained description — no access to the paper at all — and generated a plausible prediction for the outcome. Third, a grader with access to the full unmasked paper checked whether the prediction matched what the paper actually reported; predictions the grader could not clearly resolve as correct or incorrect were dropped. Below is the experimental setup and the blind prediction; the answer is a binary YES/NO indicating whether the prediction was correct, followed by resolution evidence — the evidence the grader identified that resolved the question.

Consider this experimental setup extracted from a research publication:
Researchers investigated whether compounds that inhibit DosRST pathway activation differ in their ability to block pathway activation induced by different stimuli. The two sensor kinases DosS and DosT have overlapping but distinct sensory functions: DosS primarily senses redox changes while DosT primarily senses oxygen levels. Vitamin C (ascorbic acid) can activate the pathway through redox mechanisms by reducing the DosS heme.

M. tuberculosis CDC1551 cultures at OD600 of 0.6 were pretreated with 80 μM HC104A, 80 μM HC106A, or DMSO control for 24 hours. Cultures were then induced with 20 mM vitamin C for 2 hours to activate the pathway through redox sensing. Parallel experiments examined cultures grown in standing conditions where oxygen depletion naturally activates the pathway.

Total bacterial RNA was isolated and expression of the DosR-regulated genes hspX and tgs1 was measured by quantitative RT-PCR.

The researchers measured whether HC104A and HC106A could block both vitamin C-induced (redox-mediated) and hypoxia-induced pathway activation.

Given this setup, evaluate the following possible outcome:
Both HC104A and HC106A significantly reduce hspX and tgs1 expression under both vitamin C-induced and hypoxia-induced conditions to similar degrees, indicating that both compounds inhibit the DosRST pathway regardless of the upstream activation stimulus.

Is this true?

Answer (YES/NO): NO